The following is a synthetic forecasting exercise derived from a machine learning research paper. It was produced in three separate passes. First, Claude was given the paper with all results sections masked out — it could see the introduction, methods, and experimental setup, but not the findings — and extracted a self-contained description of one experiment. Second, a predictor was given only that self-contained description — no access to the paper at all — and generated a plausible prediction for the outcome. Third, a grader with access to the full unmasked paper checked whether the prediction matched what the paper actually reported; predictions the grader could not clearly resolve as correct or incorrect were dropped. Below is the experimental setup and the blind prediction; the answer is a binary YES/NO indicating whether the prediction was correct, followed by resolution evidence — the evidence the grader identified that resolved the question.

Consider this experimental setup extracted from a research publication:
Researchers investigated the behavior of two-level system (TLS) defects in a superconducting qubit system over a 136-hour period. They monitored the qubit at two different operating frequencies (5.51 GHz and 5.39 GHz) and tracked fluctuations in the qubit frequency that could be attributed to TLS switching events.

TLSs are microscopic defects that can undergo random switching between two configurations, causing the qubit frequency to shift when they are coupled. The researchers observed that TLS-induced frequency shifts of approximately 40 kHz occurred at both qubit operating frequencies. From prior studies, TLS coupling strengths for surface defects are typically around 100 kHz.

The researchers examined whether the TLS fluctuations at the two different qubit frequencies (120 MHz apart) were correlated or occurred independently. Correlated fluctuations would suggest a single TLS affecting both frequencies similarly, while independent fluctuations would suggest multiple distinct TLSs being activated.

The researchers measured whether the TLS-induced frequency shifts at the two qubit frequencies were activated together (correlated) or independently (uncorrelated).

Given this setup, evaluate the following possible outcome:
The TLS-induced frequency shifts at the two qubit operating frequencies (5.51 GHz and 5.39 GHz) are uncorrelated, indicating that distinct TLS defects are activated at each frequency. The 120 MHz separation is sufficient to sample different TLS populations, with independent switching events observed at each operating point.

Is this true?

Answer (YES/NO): YES